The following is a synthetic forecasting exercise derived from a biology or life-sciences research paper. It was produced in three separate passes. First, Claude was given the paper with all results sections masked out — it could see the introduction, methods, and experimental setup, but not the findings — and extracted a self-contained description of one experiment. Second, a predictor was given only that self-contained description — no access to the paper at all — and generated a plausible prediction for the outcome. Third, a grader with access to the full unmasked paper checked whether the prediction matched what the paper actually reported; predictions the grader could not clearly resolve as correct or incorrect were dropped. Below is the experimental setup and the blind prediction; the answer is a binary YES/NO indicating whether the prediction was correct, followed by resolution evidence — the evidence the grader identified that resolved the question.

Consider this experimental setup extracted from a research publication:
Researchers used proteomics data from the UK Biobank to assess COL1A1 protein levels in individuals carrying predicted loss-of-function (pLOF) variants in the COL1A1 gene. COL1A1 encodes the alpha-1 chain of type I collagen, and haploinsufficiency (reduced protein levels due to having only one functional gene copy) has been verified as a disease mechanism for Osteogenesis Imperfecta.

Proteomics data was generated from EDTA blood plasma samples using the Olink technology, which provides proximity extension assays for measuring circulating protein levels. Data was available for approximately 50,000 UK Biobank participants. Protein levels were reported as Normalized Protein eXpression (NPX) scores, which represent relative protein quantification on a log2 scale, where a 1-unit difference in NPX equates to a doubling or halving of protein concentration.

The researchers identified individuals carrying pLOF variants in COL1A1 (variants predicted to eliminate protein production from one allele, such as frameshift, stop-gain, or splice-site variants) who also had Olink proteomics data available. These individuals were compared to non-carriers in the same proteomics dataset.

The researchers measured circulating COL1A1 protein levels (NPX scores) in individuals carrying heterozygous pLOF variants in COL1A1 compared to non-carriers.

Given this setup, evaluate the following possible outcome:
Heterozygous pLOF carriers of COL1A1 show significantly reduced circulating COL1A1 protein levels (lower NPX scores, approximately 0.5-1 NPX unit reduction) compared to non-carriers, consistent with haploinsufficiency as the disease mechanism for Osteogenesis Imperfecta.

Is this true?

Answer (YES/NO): YES